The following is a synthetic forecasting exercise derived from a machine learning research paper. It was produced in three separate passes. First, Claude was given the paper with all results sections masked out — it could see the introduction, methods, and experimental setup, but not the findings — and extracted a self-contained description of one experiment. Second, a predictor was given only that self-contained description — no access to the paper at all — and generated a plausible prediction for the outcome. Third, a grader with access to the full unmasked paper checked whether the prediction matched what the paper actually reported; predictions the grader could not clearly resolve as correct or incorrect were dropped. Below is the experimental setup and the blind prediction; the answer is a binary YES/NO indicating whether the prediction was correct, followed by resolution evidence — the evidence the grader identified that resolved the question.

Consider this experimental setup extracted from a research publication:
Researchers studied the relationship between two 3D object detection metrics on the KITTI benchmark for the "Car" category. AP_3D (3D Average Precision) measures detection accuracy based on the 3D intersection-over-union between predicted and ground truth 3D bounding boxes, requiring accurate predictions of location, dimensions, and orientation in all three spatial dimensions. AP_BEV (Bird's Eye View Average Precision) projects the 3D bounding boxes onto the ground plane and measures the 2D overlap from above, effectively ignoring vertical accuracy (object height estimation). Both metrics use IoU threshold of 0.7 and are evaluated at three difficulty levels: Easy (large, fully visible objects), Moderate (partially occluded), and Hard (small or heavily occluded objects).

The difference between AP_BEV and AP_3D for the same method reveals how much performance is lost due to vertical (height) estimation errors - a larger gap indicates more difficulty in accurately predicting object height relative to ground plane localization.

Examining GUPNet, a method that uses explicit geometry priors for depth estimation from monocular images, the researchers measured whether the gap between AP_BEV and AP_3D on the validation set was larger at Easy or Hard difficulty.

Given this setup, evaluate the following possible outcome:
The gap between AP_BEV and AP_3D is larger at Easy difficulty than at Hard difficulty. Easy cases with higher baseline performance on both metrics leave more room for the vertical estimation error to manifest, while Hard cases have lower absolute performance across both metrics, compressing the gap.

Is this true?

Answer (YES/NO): YES